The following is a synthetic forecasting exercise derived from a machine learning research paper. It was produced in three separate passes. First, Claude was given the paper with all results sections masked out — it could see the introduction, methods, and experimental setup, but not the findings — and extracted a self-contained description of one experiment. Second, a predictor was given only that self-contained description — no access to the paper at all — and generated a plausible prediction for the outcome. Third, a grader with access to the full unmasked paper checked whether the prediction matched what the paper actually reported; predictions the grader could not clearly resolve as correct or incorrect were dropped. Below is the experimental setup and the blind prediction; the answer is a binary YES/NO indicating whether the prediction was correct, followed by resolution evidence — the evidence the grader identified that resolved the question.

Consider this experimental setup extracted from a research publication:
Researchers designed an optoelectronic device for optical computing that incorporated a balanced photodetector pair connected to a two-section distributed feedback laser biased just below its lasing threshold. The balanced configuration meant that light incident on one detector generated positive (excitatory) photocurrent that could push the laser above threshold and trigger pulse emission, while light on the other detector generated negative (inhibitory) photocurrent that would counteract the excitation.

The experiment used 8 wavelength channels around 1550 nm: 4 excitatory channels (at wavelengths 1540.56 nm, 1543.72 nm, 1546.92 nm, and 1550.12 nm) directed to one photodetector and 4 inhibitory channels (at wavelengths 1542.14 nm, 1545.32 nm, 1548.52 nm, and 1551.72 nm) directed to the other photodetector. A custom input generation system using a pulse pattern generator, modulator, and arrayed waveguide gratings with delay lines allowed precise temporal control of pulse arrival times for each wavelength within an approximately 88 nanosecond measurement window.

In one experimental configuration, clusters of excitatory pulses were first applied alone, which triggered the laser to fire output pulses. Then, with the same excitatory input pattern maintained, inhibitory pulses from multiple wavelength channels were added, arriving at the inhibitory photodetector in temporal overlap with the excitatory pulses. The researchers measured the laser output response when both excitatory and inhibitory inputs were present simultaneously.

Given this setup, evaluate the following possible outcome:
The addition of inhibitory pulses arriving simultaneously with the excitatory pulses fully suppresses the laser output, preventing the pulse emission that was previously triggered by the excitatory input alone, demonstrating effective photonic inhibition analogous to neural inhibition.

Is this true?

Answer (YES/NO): YES